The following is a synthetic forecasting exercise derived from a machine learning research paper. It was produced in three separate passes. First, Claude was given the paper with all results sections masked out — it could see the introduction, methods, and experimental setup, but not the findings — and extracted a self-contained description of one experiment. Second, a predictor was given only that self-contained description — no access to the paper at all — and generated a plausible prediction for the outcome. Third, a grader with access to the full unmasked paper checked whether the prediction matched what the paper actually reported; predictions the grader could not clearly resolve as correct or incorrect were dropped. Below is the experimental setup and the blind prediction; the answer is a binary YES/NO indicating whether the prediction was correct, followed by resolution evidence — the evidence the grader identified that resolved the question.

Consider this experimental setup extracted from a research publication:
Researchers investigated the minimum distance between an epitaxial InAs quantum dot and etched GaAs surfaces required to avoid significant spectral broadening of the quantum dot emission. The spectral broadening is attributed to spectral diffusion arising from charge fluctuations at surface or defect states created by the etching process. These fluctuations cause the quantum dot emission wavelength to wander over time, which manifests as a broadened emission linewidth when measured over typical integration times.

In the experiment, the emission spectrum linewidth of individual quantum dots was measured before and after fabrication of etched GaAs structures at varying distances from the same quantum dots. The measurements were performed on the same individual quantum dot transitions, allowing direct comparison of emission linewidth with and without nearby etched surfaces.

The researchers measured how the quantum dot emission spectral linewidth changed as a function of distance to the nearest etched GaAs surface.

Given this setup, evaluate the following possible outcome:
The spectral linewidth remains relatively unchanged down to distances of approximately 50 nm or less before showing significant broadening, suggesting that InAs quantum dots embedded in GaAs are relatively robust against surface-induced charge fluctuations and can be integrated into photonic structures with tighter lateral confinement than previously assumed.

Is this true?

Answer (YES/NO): NO